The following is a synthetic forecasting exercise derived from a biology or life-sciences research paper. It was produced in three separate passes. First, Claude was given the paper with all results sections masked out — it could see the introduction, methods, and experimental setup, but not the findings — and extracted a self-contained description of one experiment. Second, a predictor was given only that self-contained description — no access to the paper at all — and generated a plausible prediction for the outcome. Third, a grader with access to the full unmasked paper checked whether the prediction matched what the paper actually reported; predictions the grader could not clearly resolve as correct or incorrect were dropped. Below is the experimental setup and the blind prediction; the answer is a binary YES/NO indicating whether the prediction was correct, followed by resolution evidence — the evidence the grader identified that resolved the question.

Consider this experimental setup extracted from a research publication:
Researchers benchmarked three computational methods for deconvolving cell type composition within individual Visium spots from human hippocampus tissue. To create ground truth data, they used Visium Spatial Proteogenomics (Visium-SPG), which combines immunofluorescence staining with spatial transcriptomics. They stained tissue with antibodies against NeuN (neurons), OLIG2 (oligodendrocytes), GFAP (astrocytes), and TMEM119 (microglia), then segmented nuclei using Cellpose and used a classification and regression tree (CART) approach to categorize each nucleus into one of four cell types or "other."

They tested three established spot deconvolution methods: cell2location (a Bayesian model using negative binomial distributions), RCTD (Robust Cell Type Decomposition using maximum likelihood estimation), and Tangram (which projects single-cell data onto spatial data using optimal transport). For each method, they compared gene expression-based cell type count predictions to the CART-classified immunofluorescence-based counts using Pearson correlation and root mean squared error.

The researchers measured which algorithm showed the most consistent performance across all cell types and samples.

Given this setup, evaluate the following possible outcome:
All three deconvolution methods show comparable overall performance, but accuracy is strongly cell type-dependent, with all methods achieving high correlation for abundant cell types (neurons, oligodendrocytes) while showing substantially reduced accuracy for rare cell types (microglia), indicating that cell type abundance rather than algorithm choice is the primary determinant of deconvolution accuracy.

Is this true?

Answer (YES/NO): NO